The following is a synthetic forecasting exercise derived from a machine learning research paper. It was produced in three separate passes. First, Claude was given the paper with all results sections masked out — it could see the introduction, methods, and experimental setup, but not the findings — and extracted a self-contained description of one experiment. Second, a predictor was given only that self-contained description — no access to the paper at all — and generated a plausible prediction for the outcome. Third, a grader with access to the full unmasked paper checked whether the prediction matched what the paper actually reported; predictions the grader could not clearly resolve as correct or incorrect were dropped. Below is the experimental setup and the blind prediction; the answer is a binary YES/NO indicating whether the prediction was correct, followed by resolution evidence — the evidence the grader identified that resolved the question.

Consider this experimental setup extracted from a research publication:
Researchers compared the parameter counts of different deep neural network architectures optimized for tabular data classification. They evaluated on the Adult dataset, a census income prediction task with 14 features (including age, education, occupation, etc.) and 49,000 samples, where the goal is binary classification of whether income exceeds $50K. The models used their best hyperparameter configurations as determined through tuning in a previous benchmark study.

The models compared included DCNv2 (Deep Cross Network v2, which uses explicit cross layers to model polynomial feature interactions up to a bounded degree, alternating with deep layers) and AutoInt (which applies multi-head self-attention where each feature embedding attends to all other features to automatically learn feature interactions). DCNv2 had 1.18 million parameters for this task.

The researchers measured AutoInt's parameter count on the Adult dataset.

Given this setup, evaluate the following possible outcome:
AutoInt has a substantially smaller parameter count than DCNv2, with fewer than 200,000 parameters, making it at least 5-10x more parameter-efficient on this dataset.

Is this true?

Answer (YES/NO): YES